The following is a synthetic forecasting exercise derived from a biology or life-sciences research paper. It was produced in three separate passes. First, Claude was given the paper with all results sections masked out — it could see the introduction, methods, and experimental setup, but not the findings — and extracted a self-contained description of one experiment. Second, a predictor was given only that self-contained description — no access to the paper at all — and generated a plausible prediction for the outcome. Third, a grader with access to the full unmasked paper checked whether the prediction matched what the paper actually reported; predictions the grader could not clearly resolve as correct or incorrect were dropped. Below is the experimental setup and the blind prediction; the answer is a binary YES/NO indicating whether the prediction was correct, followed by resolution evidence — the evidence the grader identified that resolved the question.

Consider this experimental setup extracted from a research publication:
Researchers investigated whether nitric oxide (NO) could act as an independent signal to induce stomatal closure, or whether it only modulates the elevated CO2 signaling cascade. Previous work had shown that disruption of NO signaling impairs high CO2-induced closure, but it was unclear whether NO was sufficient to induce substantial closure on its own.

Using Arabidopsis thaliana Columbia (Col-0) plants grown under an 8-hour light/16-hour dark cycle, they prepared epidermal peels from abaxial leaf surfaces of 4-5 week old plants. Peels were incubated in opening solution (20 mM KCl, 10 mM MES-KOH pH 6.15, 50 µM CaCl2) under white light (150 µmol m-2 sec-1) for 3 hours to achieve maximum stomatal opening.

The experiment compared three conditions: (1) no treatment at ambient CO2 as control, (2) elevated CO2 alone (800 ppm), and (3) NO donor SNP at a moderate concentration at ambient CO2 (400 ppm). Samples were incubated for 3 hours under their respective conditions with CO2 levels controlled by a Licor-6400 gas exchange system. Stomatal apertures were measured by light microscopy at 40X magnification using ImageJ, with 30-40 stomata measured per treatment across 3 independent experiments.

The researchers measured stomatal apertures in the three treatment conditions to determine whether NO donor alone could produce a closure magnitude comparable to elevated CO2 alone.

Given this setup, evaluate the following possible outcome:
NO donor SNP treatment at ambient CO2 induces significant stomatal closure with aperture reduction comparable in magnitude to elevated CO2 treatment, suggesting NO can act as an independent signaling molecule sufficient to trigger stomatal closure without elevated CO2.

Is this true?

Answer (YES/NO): YES